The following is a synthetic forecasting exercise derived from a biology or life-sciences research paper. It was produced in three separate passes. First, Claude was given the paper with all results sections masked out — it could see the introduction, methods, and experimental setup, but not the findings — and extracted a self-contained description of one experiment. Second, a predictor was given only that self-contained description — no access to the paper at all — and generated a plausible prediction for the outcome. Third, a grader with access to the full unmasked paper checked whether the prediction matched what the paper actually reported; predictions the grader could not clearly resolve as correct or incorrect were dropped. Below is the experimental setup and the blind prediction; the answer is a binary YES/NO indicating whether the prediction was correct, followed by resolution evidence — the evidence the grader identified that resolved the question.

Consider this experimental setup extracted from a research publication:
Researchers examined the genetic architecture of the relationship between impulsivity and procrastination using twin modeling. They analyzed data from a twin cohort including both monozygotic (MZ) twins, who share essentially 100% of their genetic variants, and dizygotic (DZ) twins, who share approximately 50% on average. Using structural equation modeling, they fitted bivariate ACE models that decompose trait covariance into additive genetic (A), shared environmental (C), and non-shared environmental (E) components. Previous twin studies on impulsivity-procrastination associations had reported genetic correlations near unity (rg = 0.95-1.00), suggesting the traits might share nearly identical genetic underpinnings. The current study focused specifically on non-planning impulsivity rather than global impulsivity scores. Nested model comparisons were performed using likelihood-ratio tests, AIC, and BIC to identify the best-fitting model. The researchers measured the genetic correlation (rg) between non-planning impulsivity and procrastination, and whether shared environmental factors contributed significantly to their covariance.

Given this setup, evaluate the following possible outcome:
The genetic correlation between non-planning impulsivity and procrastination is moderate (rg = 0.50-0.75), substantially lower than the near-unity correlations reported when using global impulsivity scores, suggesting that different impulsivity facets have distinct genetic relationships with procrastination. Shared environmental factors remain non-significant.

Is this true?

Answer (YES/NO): NO